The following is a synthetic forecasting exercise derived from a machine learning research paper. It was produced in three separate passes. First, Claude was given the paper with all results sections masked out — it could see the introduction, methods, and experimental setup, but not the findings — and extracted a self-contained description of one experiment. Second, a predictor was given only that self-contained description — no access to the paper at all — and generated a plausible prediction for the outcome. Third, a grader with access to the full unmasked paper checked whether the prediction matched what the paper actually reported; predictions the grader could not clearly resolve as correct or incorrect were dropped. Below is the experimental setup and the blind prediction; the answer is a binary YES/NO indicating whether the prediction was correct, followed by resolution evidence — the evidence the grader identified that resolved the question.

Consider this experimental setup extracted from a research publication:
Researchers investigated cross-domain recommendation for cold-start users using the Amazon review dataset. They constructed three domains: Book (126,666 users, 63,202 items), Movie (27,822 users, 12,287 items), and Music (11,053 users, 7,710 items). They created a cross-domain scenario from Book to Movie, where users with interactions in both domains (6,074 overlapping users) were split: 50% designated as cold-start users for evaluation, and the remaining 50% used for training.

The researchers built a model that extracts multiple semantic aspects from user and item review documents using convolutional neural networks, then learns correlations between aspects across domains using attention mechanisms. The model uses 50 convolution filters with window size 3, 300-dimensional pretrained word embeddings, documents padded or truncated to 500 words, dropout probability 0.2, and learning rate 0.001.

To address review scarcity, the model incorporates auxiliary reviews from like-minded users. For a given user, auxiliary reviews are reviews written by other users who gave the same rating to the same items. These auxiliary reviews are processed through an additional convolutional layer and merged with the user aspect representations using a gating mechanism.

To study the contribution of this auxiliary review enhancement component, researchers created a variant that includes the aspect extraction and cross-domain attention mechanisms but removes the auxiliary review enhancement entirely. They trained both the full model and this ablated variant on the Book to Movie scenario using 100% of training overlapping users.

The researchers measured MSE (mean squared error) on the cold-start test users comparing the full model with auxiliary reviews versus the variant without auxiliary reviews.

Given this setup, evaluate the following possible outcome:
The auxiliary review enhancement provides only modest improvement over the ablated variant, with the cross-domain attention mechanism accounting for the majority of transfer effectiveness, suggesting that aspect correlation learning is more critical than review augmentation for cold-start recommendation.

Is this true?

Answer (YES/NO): NO